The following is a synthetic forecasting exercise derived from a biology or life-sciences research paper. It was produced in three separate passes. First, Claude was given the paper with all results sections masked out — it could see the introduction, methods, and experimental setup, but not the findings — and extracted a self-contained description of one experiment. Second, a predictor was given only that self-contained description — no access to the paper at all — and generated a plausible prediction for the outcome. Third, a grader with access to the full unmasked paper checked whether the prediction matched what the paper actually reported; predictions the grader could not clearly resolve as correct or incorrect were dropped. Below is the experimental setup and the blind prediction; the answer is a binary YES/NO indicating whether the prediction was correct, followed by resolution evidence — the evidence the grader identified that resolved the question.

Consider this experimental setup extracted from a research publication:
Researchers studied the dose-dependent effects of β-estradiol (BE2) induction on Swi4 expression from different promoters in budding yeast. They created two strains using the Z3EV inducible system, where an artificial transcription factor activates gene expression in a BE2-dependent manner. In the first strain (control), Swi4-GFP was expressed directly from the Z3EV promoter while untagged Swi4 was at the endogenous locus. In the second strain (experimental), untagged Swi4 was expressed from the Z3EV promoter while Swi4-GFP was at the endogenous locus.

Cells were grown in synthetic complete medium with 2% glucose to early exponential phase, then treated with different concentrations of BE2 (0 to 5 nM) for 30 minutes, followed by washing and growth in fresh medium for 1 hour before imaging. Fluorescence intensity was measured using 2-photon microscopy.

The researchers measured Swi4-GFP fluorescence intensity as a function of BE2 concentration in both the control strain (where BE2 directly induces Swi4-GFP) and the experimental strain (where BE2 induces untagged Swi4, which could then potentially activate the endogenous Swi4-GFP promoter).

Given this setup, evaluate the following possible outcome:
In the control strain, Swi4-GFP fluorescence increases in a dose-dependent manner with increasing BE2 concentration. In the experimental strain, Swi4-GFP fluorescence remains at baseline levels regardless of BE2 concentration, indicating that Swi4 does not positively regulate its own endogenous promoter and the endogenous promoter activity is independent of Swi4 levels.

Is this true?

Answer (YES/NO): NO